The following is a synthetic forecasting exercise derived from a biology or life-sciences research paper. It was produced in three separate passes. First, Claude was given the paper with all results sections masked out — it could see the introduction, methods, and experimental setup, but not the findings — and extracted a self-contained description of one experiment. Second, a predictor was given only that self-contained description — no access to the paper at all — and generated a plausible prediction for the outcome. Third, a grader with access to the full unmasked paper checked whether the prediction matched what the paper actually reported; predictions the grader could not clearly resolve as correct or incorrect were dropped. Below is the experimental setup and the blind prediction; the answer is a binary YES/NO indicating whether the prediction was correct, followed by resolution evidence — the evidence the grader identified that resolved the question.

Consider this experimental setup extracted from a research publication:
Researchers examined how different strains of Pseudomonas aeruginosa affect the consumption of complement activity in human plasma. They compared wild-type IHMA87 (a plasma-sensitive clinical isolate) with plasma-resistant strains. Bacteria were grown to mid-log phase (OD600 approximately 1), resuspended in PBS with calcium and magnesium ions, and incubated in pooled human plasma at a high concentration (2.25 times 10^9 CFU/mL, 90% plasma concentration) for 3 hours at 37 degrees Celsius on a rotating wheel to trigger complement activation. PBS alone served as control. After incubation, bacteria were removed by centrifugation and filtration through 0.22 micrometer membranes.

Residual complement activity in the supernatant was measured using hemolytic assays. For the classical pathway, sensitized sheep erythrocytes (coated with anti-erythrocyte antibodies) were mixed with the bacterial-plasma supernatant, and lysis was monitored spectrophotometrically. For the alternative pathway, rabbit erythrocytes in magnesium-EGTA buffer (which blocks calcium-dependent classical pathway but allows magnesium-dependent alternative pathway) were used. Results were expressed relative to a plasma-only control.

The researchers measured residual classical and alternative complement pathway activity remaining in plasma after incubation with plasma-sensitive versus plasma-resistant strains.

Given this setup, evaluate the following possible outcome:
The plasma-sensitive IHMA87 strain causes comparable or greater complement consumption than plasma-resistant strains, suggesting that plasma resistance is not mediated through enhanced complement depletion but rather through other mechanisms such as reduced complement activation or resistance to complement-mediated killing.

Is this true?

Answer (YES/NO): YES